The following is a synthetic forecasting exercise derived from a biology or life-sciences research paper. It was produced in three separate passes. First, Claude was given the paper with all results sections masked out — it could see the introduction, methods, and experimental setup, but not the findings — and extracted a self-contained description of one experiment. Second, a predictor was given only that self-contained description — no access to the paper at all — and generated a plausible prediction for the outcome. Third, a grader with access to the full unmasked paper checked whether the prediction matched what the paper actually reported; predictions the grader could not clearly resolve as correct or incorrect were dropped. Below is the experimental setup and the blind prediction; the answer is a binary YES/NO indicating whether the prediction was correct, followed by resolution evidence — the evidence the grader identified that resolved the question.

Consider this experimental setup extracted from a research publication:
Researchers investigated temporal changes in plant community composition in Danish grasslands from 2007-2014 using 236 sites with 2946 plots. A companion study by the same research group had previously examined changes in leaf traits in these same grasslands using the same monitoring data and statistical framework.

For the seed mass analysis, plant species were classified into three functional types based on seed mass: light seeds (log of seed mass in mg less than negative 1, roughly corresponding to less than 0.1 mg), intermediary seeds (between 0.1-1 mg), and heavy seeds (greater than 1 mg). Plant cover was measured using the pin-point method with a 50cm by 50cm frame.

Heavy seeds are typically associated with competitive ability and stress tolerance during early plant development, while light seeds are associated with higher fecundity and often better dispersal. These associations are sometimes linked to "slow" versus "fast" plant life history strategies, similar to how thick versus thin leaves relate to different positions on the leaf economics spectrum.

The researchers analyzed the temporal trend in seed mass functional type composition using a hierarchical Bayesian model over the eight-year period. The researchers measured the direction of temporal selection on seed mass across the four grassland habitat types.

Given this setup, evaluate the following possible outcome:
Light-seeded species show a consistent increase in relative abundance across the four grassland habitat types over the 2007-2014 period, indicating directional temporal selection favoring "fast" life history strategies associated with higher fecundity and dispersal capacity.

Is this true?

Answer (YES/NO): NO